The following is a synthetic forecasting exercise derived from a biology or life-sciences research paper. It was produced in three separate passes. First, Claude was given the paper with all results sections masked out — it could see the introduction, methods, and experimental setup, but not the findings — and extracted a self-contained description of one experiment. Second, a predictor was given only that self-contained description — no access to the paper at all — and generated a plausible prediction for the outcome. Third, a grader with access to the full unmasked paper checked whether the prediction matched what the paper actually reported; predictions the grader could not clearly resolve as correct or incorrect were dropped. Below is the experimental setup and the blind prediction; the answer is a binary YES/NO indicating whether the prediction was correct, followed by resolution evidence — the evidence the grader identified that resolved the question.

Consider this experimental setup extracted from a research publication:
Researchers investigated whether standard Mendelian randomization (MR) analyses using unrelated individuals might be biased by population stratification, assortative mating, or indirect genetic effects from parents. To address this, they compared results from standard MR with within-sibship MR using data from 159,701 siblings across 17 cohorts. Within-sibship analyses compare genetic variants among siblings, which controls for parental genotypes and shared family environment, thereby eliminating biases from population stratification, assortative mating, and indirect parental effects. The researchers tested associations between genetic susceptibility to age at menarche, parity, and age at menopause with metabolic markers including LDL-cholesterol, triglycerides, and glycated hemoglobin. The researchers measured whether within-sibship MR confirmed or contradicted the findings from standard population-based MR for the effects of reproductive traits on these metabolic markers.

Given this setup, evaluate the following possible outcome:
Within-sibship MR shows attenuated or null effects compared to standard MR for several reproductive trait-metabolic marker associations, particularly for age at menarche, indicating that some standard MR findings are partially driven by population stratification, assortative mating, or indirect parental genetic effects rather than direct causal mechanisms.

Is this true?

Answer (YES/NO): NO